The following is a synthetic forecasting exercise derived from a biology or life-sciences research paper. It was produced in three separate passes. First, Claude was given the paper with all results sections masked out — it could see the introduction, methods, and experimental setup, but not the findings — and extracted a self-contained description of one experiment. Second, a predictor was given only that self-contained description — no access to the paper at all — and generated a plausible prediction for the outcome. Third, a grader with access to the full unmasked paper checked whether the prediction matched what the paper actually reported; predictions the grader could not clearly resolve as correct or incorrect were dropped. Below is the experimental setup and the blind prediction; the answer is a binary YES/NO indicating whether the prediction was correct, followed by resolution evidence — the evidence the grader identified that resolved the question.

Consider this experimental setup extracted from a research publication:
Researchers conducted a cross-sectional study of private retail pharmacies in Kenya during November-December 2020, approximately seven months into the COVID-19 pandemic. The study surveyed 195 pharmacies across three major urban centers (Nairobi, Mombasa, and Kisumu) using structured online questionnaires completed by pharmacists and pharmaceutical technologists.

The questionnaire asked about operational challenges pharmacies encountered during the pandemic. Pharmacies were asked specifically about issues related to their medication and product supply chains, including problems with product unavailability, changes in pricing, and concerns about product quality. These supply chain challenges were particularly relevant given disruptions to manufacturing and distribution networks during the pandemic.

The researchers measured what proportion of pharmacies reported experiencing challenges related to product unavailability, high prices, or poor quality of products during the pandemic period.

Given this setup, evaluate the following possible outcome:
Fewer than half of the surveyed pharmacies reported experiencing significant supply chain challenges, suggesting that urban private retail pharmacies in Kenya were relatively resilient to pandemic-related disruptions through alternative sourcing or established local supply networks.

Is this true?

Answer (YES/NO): YES